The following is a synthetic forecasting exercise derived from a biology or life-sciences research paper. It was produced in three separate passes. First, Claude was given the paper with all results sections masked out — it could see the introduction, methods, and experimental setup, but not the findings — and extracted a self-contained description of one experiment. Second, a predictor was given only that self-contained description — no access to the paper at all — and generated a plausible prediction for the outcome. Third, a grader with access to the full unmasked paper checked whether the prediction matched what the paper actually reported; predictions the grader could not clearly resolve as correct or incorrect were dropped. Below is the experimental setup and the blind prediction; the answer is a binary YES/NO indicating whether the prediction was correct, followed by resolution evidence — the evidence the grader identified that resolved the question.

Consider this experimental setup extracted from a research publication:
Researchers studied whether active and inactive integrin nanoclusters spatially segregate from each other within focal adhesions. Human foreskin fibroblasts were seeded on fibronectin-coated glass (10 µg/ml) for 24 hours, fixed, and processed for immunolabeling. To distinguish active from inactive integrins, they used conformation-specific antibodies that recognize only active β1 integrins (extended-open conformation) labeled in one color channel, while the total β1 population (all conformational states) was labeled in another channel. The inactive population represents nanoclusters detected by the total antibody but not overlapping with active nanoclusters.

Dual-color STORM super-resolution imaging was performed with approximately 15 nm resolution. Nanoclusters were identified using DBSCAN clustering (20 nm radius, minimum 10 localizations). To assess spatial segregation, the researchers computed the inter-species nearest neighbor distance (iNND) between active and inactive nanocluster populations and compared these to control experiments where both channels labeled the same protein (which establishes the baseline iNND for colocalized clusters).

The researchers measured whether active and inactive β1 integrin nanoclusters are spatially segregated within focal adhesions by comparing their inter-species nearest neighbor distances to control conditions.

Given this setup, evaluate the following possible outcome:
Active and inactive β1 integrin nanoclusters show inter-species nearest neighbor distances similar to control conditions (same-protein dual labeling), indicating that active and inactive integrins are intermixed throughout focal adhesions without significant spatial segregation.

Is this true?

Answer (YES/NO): NO